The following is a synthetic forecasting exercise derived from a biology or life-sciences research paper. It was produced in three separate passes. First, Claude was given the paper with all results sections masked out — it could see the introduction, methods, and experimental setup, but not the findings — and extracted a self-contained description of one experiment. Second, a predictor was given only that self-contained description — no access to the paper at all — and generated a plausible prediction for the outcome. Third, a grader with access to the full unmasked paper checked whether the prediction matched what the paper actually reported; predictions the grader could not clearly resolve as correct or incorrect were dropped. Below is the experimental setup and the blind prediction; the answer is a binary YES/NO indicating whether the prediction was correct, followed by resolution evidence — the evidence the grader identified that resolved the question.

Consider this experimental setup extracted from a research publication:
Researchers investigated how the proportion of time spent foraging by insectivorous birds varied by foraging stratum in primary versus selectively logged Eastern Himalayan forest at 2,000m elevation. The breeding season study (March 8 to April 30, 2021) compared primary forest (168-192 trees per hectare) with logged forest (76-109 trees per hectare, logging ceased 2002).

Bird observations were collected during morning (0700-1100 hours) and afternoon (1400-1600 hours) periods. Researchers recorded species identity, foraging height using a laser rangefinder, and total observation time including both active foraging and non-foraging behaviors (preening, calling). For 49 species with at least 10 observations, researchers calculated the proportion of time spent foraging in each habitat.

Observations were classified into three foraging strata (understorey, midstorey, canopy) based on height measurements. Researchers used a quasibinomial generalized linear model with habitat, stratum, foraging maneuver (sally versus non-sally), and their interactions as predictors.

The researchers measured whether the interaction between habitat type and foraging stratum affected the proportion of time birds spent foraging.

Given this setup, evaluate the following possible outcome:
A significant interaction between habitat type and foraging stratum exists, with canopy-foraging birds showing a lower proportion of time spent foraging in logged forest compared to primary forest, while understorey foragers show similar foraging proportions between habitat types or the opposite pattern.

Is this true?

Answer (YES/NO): NO